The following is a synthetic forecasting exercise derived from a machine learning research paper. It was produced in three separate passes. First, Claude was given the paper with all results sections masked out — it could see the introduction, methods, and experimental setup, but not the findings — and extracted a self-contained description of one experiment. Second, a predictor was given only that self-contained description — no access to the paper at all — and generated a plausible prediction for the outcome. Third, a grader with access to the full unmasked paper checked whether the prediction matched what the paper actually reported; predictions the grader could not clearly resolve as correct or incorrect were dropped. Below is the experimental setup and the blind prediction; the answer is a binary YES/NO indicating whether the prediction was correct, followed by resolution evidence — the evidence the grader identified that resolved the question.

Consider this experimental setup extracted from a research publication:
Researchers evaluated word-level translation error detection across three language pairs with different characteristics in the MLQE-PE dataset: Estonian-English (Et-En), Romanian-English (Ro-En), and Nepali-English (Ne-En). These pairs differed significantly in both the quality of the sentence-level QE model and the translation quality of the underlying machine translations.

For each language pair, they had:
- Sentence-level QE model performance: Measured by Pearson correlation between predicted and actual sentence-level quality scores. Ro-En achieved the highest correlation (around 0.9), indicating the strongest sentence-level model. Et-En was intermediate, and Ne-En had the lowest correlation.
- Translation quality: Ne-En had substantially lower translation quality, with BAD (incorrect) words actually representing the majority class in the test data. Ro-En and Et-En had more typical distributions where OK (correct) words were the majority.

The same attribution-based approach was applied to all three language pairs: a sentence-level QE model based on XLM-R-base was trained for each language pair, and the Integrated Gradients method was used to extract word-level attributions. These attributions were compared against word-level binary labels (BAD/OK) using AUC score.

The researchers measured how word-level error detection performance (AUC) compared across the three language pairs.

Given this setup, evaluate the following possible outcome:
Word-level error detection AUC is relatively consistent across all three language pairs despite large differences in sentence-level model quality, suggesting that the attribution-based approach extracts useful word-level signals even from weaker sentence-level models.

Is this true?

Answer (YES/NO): NO